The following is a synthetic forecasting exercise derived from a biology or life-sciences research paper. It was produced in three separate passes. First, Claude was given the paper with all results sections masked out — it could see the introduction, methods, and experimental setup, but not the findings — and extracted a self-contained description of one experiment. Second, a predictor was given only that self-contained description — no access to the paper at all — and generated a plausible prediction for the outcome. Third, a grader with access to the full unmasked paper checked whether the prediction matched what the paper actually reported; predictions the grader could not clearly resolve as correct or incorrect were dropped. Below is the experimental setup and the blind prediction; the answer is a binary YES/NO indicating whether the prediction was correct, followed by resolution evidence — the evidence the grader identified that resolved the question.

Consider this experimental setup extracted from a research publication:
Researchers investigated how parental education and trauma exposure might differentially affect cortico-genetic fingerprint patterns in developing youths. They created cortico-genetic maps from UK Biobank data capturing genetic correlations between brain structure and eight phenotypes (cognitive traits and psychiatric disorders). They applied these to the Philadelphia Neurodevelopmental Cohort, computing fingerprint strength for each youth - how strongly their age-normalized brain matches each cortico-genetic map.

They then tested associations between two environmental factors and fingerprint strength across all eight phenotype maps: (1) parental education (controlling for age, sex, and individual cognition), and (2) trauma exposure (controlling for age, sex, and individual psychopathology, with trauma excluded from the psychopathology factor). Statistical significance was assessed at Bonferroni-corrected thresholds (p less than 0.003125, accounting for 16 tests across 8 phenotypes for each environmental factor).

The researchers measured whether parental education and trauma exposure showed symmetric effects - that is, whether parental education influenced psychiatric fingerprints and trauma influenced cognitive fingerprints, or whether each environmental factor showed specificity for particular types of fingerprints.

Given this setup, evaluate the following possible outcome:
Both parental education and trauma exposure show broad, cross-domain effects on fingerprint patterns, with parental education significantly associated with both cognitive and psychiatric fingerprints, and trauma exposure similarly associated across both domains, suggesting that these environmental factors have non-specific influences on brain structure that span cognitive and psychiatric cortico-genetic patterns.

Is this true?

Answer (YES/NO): NO